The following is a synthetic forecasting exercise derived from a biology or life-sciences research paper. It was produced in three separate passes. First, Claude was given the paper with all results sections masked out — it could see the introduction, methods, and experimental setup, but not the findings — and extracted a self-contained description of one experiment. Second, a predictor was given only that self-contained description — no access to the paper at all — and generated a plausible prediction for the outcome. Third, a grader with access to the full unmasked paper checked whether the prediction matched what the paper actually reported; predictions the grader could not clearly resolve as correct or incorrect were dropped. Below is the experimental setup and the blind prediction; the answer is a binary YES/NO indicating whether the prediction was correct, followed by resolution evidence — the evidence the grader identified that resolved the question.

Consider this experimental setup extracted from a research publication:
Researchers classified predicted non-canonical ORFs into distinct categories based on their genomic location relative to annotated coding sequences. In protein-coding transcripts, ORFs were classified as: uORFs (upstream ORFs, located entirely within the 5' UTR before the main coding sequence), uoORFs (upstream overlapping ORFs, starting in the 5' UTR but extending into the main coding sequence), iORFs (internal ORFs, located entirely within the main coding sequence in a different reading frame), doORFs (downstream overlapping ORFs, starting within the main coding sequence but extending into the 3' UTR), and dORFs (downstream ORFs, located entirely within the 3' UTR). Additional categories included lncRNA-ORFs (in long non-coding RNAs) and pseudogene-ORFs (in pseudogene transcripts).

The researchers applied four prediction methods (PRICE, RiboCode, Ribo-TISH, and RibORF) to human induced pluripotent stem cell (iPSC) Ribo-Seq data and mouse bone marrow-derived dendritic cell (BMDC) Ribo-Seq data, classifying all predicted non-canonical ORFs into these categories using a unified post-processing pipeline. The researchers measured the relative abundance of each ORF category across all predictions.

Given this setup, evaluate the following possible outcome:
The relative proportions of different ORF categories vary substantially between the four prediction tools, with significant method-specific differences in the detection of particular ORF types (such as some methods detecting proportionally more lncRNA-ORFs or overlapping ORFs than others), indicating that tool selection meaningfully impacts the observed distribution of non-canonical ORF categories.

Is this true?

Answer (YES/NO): YES